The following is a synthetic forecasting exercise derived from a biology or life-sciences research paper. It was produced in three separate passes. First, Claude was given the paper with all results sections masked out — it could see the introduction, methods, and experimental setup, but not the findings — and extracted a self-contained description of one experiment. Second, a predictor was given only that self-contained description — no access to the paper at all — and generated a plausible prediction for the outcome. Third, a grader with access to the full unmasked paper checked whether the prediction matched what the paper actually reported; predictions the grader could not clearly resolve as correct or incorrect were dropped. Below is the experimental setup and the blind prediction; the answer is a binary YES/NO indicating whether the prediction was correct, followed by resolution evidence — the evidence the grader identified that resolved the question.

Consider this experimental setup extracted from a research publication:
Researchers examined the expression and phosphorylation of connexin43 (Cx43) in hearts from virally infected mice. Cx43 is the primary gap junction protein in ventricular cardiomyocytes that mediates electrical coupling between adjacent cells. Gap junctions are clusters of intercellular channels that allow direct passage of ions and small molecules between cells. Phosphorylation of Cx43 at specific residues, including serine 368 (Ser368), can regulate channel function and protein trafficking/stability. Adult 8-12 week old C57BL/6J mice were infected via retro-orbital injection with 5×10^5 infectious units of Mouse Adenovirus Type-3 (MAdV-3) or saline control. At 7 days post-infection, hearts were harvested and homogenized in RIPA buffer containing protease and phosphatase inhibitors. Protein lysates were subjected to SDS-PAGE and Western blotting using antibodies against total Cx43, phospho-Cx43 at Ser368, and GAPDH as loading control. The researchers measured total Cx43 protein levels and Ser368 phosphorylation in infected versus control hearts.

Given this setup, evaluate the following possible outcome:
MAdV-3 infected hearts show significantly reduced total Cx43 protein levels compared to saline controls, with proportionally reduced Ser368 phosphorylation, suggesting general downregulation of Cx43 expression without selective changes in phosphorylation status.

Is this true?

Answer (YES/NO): NO